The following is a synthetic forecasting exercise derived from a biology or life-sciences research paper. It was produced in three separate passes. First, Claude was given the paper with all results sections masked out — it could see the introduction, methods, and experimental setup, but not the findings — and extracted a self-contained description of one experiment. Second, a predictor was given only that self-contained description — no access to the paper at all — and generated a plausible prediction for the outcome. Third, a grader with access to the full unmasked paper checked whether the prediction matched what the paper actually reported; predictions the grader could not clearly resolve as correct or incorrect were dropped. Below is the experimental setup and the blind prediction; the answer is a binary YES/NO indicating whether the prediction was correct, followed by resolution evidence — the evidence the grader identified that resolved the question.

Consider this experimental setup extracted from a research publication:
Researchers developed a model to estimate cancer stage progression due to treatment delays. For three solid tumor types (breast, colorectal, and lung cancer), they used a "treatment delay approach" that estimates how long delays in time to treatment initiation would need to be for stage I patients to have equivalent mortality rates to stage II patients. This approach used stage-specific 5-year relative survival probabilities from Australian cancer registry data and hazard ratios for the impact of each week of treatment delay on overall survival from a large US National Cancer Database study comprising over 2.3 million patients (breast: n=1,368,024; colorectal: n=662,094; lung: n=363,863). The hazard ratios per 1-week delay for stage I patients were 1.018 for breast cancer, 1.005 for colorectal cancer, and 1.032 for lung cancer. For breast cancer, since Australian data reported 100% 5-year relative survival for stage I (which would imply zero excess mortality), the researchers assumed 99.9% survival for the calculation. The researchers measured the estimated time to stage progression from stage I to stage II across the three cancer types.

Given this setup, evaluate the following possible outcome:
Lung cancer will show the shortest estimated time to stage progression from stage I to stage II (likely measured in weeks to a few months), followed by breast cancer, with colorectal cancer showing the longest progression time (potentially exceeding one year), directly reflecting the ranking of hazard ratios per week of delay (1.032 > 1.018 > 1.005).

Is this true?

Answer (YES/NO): NO